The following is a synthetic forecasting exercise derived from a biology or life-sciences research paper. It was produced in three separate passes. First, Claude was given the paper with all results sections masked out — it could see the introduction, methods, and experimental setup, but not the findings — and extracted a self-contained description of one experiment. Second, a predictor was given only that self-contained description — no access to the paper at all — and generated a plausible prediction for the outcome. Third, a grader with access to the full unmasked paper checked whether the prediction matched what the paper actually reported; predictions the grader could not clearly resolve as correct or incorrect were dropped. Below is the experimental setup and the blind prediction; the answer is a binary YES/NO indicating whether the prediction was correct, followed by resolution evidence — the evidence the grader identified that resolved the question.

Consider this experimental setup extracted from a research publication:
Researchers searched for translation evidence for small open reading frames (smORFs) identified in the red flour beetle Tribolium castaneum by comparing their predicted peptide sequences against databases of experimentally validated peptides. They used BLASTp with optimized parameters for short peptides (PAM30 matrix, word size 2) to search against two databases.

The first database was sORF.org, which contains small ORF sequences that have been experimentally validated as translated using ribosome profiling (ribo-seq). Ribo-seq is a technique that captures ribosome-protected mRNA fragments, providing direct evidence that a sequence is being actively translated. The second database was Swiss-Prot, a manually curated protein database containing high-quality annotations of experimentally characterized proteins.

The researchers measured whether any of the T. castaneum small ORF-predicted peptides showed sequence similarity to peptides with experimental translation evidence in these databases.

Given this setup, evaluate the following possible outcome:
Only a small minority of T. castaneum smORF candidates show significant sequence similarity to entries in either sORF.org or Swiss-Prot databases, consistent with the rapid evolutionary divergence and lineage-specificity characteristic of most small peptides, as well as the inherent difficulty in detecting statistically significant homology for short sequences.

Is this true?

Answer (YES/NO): YES